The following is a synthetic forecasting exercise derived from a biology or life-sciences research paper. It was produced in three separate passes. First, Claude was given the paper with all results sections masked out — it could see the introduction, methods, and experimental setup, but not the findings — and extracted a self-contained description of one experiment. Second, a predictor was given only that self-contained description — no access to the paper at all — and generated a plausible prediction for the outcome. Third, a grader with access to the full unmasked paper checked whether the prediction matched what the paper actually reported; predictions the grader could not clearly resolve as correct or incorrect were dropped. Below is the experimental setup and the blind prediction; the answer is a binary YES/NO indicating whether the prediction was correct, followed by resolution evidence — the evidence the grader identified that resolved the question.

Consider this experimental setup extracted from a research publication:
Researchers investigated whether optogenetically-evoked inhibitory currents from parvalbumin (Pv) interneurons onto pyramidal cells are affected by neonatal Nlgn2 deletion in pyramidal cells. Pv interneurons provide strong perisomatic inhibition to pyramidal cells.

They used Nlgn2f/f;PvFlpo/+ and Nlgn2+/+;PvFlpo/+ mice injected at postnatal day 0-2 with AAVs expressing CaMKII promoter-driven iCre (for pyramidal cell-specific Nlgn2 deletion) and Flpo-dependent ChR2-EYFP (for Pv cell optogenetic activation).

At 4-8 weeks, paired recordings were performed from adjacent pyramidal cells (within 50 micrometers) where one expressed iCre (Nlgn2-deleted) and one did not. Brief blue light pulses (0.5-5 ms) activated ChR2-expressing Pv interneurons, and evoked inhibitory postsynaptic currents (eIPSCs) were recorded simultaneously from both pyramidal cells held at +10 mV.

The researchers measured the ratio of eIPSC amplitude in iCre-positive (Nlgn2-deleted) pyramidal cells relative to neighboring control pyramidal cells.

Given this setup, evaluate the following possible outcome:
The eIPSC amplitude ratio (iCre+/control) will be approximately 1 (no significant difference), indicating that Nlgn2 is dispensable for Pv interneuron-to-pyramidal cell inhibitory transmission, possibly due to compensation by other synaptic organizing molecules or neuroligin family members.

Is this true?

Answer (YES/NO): NO